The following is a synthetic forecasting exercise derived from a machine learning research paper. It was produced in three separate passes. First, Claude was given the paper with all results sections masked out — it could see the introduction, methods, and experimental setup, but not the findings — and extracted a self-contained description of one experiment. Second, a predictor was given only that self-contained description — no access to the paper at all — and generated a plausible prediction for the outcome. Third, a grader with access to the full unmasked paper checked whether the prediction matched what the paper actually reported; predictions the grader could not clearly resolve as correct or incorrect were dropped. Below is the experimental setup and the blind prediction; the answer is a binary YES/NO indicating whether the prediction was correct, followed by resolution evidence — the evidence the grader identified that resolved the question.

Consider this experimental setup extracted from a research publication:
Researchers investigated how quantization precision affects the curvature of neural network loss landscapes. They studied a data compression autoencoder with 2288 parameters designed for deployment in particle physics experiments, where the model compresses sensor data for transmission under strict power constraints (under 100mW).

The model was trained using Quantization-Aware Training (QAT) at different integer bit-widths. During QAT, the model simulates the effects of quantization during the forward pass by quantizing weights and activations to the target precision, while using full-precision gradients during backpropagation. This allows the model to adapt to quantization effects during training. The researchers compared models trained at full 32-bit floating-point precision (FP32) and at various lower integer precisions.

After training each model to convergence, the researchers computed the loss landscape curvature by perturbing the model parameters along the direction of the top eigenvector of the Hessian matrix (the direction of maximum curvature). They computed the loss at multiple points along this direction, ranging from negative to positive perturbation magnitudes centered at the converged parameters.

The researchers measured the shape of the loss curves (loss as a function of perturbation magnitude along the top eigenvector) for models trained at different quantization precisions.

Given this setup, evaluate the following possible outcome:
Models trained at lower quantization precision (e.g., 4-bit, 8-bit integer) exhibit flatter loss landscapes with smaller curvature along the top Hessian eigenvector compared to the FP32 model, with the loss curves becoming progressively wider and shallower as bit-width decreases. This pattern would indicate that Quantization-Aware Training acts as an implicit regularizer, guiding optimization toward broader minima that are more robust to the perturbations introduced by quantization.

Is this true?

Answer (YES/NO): YES